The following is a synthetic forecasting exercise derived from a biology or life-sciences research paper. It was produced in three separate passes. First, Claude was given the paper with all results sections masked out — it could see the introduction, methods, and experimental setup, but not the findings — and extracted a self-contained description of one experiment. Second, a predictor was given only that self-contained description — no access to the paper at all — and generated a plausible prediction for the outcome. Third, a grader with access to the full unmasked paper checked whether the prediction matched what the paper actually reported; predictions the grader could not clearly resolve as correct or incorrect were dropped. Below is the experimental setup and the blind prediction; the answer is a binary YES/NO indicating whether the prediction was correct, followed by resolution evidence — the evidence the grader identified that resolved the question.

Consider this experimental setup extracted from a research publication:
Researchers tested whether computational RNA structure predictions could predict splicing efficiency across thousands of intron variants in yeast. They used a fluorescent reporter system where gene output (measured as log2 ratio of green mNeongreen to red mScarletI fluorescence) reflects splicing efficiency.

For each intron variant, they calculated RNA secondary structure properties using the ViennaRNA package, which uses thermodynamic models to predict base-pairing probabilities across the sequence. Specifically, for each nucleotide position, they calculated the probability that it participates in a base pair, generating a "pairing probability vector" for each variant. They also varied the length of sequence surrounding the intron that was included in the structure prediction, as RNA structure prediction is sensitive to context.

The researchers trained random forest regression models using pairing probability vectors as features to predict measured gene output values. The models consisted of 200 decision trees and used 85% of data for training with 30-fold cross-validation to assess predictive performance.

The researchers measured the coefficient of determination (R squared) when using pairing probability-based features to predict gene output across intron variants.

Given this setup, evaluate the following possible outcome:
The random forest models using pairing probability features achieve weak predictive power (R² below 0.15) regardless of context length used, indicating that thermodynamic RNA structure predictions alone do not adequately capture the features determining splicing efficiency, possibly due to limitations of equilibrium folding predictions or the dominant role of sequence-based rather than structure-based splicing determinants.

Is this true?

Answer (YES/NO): NO